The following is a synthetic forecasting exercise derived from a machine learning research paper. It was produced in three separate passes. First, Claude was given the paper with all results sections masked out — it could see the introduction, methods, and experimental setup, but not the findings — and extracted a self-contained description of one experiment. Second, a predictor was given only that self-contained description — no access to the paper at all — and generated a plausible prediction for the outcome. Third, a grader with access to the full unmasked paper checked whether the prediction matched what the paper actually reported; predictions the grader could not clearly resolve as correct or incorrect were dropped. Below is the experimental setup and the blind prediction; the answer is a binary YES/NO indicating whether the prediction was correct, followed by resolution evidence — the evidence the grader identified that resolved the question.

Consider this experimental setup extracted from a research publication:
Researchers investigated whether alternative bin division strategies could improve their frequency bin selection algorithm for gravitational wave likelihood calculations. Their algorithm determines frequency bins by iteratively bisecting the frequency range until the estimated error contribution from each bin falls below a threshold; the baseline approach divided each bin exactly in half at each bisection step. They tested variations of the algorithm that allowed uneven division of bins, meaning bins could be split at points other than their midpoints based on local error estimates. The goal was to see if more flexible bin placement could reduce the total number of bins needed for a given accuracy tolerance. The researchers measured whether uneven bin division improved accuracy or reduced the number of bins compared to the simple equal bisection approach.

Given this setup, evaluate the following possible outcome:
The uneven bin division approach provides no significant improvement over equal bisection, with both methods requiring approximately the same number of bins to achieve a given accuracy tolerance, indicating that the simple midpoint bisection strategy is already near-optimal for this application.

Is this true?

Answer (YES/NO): YES